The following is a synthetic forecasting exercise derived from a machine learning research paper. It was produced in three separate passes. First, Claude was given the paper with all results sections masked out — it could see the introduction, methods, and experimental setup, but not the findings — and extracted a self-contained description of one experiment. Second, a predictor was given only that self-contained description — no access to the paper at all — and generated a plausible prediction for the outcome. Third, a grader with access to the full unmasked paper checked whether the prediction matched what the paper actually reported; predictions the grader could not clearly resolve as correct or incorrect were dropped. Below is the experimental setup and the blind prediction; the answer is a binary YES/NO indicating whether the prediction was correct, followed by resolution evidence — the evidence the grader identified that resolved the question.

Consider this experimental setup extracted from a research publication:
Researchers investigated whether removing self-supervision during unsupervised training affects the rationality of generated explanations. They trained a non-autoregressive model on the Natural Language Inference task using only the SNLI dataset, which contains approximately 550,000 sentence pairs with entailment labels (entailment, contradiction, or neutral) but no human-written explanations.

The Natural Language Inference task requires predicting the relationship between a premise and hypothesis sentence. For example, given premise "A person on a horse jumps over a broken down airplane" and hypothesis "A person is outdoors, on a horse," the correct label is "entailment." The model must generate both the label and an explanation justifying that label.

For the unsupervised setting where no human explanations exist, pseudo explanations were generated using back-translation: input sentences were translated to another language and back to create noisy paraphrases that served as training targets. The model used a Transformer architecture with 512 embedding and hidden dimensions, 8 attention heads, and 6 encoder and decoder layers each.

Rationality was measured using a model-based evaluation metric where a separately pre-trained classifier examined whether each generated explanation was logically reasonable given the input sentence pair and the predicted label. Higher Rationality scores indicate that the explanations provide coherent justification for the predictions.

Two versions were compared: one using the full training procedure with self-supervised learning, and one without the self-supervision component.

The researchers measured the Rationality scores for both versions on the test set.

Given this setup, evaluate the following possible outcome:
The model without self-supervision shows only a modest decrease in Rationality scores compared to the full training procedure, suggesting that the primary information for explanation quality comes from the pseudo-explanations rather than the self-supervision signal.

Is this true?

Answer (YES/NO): NO